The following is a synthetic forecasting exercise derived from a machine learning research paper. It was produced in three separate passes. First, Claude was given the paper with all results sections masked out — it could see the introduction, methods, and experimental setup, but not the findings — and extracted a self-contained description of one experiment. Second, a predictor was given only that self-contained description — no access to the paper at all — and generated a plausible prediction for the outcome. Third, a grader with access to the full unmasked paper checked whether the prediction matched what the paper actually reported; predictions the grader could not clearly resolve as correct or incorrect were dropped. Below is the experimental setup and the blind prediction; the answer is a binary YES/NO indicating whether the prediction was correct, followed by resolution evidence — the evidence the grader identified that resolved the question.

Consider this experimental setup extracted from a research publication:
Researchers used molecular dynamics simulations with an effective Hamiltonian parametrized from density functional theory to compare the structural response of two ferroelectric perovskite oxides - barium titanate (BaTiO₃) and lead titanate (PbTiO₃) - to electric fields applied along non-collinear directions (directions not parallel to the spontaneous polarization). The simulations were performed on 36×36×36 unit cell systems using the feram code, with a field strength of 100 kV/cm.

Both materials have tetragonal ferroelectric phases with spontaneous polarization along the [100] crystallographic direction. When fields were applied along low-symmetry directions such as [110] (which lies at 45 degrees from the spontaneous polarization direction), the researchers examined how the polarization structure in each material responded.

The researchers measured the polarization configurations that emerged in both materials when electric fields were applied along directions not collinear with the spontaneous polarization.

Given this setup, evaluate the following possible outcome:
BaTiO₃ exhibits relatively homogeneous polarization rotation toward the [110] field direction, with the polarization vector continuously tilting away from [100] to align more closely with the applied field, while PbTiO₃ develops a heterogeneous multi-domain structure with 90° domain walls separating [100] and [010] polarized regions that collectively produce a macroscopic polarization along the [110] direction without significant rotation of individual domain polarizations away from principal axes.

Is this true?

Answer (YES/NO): YES